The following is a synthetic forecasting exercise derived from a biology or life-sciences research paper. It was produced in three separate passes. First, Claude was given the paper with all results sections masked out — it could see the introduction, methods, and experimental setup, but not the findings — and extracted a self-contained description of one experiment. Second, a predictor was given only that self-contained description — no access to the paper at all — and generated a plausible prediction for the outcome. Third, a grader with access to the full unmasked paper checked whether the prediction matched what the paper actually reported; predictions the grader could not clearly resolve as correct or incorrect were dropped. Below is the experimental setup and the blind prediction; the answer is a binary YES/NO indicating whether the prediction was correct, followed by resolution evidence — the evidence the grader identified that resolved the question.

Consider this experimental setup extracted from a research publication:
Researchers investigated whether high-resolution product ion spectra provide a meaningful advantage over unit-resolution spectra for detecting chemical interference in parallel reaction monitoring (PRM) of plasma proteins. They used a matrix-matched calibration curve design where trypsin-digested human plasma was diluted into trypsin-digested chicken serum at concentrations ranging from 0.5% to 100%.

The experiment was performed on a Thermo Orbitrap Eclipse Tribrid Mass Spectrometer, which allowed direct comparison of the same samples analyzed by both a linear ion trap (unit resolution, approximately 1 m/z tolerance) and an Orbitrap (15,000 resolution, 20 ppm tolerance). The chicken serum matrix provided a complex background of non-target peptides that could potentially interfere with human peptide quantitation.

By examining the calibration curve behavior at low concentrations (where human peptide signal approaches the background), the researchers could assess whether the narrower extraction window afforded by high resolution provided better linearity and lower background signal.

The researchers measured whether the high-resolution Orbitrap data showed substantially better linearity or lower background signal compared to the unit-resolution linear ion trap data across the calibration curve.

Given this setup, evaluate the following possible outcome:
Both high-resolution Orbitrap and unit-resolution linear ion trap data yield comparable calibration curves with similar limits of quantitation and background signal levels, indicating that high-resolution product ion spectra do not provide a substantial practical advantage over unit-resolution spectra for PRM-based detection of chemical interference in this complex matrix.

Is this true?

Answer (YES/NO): NO